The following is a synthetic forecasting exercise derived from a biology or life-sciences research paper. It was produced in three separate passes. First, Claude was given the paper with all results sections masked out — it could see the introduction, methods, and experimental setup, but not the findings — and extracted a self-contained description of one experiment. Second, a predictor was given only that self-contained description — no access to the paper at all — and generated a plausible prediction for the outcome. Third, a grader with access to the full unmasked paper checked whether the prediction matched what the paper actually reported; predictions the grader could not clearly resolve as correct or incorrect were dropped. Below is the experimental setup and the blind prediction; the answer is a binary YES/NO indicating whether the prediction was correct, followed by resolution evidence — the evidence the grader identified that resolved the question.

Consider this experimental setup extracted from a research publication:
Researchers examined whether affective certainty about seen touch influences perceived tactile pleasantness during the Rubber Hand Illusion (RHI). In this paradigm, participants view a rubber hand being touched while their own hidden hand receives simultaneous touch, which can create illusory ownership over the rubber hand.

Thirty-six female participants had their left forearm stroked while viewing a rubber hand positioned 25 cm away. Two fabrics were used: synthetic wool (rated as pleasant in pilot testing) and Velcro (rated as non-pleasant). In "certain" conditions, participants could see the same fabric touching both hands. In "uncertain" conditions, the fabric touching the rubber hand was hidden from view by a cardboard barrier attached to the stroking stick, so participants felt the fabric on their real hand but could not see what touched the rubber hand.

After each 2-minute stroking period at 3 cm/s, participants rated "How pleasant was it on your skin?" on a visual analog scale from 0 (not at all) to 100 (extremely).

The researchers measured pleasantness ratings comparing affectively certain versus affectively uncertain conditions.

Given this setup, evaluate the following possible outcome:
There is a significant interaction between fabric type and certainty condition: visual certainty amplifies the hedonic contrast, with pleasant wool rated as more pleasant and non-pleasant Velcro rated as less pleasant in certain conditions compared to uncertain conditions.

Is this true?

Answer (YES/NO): NO